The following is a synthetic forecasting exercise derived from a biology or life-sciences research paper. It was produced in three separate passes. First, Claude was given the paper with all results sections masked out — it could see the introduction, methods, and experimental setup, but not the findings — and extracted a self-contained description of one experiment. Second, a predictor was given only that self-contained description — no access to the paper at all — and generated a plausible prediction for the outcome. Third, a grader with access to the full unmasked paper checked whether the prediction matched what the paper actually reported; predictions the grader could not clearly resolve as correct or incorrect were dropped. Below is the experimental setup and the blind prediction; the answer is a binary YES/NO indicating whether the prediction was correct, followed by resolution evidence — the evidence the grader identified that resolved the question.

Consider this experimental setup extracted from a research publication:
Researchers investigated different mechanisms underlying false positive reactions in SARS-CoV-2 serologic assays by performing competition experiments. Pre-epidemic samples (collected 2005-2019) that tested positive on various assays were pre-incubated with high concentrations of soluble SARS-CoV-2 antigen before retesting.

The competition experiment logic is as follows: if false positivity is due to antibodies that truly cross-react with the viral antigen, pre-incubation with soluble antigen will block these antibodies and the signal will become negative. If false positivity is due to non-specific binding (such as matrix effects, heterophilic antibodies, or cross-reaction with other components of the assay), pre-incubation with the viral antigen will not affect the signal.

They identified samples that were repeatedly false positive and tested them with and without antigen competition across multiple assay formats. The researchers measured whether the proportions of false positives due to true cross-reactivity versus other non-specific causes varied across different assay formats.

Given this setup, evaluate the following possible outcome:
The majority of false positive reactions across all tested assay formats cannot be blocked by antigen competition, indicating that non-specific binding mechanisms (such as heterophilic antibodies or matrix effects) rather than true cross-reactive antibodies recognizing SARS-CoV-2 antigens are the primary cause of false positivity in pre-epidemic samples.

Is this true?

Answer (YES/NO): NO